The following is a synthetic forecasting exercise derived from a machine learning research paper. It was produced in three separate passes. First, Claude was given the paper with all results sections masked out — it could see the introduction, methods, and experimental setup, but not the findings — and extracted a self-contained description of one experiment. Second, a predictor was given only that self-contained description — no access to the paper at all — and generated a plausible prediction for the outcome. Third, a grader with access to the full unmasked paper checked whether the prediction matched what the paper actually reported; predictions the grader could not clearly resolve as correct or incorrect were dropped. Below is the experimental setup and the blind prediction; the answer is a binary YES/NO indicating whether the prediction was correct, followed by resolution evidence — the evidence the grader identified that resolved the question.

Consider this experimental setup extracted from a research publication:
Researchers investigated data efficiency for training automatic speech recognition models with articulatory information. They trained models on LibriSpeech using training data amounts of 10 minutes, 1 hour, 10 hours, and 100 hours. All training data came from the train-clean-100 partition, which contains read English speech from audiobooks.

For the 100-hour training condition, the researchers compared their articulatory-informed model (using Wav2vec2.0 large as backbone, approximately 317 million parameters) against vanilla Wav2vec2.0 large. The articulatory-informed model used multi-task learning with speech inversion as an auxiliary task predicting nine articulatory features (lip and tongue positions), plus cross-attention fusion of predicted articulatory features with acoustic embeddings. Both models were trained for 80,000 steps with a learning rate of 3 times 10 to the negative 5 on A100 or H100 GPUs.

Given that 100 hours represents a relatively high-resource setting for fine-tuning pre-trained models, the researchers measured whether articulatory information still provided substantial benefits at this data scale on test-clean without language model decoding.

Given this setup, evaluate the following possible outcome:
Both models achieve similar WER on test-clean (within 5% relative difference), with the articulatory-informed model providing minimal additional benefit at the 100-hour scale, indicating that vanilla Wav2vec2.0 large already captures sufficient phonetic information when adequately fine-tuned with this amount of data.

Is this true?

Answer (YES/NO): YES